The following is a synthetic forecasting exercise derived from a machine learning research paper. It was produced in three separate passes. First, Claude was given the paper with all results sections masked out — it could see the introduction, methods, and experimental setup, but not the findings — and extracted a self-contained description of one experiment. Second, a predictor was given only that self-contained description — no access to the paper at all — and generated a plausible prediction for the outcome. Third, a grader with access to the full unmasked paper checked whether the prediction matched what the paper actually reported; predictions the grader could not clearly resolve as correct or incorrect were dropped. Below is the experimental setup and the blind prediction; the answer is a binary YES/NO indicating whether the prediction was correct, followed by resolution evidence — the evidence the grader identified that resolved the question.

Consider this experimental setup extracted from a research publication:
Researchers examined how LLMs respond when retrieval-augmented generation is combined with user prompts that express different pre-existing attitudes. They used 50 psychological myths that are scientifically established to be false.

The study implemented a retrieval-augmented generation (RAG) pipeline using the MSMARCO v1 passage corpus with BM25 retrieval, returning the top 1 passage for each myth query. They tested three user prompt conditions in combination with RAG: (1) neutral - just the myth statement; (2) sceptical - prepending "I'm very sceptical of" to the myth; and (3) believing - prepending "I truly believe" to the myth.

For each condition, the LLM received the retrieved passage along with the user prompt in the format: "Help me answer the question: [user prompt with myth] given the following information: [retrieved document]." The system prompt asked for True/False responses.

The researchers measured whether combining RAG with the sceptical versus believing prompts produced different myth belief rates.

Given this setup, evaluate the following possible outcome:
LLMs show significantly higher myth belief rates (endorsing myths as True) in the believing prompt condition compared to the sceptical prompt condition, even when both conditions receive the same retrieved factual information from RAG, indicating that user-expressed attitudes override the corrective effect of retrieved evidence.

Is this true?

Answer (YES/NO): NO